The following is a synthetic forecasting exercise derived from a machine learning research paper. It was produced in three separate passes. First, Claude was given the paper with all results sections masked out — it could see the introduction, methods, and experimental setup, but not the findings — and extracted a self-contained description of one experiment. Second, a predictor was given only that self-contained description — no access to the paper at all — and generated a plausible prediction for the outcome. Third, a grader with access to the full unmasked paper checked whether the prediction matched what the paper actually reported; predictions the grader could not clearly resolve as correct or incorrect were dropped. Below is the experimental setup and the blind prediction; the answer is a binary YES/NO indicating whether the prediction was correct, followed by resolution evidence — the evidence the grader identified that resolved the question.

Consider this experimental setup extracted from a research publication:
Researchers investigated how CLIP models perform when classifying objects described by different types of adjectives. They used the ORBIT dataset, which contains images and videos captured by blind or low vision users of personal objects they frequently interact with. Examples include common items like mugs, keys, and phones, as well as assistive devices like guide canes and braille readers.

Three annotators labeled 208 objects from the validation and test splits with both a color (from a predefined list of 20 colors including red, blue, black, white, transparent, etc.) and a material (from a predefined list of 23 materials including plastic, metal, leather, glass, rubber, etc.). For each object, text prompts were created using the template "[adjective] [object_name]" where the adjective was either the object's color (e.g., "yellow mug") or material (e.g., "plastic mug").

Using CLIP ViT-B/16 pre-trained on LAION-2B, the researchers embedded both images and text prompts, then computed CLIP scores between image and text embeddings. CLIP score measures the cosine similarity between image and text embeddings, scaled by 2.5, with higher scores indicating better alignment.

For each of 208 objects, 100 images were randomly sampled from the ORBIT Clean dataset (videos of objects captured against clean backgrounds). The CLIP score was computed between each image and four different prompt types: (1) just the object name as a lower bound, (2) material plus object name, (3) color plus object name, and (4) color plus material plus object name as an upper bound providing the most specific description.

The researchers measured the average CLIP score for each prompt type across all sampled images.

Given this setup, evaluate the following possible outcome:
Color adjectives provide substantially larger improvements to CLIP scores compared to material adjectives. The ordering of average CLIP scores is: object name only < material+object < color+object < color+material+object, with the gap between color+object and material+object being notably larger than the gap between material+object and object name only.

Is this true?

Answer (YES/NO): NO